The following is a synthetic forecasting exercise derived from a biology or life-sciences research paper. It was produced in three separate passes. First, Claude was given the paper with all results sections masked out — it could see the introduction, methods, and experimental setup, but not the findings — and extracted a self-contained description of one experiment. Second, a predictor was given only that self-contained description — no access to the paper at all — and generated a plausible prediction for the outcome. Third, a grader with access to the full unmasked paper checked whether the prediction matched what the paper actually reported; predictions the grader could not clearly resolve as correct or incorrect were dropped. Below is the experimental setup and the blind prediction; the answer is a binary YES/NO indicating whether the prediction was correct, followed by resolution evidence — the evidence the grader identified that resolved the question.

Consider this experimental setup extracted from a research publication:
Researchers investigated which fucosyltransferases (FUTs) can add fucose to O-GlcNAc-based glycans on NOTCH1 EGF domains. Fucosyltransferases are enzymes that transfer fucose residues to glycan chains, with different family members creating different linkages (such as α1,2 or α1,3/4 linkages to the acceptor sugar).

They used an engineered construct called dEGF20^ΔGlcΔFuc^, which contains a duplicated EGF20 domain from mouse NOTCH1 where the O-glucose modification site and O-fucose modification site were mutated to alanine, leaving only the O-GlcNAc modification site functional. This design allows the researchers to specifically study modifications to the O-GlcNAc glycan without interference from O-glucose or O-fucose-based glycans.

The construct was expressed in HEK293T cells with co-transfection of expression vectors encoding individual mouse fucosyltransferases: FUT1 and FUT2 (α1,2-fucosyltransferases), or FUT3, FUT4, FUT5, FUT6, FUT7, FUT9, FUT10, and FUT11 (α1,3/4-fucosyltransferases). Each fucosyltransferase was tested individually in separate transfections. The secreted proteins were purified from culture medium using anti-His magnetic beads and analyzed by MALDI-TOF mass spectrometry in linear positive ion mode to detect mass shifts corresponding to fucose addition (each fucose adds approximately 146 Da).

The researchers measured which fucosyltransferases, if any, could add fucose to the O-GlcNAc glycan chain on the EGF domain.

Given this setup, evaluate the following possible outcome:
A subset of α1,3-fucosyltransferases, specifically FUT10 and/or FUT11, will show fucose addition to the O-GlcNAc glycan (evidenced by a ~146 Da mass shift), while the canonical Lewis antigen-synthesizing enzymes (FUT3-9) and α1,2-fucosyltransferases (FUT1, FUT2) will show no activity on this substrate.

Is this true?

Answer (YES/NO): NO